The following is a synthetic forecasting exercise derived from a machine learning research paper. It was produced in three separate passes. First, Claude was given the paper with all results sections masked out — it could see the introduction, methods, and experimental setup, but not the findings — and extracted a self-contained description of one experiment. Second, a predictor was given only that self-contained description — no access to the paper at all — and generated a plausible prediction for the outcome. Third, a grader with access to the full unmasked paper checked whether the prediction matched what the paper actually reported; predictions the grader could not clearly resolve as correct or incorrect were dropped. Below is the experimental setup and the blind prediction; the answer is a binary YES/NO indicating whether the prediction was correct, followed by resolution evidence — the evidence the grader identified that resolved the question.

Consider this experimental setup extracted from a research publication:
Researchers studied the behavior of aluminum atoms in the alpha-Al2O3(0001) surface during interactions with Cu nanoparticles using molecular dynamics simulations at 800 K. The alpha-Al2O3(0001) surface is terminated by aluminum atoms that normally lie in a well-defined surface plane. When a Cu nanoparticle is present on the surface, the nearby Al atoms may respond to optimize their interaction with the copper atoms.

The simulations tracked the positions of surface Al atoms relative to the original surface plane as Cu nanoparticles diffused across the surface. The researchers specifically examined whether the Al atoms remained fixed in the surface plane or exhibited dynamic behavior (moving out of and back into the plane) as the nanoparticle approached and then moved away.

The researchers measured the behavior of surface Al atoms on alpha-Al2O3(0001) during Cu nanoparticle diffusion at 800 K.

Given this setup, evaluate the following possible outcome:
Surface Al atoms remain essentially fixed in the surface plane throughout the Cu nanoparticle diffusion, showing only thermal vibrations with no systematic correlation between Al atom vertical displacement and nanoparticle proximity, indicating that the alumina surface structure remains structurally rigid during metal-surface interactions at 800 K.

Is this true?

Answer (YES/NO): NO